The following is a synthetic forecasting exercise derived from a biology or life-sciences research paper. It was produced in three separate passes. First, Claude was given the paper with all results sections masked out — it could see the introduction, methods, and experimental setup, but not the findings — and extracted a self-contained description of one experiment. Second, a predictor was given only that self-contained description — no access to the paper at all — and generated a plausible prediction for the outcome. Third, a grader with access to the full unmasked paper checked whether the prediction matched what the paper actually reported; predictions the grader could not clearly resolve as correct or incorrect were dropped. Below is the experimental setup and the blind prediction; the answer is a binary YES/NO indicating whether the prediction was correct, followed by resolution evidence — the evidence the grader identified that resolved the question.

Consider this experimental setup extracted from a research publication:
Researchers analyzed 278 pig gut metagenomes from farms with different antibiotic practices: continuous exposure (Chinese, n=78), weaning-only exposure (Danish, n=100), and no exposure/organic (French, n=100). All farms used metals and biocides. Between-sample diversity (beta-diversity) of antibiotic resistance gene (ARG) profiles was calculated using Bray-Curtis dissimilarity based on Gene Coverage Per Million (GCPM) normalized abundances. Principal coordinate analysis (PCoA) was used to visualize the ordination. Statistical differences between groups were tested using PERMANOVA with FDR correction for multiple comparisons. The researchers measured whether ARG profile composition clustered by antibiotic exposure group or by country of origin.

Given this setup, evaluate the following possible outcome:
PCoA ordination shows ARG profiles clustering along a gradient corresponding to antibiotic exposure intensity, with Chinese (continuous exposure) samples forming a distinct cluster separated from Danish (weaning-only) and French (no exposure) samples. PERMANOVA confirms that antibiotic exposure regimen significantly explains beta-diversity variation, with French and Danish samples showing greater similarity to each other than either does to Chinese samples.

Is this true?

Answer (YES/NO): NO